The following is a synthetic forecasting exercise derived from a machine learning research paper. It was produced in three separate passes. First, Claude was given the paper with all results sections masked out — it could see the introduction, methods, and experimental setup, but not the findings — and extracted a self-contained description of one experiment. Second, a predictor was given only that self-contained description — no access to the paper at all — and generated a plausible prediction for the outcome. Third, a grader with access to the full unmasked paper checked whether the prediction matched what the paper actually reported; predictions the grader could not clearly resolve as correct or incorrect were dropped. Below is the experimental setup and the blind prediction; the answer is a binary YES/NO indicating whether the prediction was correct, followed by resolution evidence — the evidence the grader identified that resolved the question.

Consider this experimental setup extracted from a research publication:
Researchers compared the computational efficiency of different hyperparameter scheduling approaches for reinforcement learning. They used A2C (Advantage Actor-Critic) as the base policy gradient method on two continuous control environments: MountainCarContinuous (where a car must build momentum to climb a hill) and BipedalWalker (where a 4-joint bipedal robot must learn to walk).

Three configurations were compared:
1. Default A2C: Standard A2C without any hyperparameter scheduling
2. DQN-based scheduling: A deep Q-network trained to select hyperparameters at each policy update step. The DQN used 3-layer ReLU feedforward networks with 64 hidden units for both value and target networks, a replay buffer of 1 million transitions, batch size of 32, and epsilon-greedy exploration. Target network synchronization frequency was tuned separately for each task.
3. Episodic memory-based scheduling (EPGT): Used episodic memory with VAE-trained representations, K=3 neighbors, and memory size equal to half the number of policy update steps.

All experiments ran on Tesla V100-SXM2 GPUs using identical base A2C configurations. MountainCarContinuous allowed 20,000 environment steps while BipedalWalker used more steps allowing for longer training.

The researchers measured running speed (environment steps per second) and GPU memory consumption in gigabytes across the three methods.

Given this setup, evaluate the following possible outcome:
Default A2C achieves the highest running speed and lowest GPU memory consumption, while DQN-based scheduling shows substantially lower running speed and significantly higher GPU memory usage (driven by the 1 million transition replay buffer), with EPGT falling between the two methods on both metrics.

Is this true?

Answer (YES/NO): NO